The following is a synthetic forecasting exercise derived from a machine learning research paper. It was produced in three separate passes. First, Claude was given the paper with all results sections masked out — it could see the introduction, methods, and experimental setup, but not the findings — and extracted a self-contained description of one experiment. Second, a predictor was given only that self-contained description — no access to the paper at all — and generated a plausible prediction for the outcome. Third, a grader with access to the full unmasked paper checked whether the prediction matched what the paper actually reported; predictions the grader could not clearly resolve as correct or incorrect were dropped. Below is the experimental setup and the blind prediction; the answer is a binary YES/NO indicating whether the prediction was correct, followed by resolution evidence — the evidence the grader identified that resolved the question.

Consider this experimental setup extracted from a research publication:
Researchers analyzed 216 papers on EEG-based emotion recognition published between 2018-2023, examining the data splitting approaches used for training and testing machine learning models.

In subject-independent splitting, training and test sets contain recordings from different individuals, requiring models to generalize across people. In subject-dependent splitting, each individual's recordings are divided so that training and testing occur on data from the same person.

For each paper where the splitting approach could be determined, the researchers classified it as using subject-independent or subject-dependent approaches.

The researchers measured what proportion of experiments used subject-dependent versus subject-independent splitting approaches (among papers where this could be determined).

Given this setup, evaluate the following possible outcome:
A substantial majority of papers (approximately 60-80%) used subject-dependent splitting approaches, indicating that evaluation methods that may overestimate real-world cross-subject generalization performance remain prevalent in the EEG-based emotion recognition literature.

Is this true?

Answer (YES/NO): NO